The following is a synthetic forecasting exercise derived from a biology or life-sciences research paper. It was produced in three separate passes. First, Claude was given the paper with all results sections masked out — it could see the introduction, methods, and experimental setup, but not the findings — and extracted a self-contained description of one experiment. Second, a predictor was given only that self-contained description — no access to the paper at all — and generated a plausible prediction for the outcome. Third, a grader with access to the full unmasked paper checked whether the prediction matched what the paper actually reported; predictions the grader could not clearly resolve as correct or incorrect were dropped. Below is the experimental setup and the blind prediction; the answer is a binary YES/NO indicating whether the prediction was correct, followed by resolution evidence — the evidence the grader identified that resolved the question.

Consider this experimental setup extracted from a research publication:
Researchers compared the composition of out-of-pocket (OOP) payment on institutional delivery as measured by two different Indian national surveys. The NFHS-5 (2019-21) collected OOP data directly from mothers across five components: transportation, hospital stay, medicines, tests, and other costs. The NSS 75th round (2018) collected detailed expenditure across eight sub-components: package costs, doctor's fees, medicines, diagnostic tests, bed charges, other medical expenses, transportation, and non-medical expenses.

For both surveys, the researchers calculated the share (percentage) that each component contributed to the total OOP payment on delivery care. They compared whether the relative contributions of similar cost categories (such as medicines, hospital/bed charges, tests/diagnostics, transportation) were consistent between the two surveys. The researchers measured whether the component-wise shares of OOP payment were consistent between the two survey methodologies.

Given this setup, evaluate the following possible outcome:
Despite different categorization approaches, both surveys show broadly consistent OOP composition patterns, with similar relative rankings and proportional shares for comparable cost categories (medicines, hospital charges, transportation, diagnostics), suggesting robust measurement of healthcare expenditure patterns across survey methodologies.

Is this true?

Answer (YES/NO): NO